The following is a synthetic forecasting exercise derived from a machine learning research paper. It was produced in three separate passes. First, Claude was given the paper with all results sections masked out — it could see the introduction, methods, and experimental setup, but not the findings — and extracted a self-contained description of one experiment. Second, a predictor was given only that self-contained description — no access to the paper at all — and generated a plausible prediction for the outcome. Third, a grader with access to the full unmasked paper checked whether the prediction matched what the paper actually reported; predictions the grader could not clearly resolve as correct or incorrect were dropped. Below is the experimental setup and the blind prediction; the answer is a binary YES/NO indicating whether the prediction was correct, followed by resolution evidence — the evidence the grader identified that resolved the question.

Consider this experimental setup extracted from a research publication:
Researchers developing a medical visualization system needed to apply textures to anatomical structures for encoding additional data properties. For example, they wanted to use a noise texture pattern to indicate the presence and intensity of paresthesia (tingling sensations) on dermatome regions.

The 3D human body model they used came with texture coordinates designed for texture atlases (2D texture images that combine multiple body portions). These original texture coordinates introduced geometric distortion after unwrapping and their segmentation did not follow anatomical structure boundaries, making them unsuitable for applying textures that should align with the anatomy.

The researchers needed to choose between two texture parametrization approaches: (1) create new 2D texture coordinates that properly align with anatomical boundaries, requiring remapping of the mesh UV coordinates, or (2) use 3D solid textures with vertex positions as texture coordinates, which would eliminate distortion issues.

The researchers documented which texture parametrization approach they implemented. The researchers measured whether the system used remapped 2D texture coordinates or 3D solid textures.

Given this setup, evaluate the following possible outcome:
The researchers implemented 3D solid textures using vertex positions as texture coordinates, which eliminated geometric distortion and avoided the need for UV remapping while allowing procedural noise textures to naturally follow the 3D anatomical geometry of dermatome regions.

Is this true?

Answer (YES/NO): YES